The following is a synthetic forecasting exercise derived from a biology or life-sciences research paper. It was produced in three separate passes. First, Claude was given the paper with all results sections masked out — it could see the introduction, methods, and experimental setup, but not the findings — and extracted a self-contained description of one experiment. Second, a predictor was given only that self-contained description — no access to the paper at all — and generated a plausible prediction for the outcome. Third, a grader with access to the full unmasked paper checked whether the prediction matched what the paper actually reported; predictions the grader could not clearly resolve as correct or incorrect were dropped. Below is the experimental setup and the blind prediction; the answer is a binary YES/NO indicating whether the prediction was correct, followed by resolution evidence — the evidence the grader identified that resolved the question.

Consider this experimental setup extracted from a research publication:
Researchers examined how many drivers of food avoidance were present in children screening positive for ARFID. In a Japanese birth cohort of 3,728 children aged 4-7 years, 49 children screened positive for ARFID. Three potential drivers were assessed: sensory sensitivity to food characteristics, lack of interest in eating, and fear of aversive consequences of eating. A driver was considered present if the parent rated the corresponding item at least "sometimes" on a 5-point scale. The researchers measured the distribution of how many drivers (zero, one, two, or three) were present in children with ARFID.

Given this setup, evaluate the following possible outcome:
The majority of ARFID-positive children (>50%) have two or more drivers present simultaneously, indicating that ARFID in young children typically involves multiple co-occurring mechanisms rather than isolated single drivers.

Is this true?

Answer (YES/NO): NO